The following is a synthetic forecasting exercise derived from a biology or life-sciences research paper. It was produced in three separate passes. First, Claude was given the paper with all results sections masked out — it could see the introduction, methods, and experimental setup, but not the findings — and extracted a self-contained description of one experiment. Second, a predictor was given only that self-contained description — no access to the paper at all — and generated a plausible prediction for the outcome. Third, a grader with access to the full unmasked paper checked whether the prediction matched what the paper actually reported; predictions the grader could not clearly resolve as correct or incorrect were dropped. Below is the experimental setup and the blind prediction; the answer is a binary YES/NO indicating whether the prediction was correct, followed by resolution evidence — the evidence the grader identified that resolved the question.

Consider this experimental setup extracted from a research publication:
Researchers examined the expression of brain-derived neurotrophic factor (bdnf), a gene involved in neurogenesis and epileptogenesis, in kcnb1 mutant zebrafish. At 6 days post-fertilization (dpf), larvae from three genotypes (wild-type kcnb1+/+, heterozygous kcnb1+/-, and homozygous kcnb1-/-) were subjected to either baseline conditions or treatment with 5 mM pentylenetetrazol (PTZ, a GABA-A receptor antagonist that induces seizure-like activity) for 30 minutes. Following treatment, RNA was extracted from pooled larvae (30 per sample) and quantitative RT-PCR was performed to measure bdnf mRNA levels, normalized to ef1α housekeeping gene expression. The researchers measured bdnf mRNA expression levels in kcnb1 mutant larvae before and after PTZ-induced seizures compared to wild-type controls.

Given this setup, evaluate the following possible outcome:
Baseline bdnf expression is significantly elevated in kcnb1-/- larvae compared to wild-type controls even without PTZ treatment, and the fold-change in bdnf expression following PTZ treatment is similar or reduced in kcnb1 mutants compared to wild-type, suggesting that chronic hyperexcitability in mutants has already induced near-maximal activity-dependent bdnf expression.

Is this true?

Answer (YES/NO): NO